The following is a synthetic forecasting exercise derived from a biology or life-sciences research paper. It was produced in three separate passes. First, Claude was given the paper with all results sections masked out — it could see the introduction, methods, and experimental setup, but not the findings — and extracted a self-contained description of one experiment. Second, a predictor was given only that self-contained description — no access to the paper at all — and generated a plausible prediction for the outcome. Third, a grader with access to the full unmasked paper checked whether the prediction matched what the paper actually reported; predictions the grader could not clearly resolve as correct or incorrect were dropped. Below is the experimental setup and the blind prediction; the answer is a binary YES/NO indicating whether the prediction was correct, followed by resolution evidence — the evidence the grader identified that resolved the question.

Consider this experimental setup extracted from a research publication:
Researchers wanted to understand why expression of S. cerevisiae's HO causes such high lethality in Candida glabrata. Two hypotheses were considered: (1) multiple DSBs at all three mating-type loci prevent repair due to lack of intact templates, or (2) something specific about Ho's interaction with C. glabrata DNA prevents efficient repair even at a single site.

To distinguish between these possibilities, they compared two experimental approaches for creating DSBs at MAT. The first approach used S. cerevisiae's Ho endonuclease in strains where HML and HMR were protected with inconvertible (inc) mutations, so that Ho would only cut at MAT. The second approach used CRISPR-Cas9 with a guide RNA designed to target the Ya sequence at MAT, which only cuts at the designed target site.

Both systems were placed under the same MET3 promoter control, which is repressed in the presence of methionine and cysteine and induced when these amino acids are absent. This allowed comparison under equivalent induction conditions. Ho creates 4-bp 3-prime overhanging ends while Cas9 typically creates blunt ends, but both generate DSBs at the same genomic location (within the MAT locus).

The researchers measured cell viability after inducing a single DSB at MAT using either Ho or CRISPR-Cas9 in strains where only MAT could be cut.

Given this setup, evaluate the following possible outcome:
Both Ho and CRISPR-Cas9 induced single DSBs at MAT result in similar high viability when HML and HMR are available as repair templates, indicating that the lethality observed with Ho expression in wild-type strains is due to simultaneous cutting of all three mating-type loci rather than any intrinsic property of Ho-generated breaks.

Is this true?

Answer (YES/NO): NO